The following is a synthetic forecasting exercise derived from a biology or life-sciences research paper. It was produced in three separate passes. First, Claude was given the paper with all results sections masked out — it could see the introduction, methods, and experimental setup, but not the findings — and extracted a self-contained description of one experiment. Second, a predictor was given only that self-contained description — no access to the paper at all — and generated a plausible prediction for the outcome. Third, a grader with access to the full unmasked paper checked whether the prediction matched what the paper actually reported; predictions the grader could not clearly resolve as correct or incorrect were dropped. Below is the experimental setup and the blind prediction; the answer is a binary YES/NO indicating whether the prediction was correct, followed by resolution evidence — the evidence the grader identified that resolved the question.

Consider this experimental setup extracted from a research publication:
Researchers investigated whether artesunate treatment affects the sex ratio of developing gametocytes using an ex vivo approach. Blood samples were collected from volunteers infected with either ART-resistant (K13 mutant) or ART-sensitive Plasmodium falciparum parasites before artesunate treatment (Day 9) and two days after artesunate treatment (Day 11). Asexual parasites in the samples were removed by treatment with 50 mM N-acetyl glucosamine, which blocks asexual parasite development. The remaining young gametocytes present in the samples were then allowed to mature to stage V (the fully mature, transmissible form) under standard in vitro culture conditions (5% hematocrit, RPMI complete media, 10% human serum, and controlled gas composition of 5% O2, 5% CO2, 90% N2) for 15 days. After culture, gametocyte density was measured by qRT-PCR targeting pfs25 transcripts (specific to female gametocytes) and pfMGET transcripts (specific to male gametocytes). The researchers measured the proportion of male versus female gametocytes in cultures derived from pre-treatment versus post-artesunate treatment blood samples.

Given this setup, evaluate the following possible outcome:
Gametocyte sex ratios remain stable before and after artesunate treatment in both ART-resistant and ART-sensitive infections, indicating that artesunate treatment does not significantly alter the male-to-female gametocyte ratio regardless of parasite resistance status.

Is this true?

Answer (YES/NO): NO